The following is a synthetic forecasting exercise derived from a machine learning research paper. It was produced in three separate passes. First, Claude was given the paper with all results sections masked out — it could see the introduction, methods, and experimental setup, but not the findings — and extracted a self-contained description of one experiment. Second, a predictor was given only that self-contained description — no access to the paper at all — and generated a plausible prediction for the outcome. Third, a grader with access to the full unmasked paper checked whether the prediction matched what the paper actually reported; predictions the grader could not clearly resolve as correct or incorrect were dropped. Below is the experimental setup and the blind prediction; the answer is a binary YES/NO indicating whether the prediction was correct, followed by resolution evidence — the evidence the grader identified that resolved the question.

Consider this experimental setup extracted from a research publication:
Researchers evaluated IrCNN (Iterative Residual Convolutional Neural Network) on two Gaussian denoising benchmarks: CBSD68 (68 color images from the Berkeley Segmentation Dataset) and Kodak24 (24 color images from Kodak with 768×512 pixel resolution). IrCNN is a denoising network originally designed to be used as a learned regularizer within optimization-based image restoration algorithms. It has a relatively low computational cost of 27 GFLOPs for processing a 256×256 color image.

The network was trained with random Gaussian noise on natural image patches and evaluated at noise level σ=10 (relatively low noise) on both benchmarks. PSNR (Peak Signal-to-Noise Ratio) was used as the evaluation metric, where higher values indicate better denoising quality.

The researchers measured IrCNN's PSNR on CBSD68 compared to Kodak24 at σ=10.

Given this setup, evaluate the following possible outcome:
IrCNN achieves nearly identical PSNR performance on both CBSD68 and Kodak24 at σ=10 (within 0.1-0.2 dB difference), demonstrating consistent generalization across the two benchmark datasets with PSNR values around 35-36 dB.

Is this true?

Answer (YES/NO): NO